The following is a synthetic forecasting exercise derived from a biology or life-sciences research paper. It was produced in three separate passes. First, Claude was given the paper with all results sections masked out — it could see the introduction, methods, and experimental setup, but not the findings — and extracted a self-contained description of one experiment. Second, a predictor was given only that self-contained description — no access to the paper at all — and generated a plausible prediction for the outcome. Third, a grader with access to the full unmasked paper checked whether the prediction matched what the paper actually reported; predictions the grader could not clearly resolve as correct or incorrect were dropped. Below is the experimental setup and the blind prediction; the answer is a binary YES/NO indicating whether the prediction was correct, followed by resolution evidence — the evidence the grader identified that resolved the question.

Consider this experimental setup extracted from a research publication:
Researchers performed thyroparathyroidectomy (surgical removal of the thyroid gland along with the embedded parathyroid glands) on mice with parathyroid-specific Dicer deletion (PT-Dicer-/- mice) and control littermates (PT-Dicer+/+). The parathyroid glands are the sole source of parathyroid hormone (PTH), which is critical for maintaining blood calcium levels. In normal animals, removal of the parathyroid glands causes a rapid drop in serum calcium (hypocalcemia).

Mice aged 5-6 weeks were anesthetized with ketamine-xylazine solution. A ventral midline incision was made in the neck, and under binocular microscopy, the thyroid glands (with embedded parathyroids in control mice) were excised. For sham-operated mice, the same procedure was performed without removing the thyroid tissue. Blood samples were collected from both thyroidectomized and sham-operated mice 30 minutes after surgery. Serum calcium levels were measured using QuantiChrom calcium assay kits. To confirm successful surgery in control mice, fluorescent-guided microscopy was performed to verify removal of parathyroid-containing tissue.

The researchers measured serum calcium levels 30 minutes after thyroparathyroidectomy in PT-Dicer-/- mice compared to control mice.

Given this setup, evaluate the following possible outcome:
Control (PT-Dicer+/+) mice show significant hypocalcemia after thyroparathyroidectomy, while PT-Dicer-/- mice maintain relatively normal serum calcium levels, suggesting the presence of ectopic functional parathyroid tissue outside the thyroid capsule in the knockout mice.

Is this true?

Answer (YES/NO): NO